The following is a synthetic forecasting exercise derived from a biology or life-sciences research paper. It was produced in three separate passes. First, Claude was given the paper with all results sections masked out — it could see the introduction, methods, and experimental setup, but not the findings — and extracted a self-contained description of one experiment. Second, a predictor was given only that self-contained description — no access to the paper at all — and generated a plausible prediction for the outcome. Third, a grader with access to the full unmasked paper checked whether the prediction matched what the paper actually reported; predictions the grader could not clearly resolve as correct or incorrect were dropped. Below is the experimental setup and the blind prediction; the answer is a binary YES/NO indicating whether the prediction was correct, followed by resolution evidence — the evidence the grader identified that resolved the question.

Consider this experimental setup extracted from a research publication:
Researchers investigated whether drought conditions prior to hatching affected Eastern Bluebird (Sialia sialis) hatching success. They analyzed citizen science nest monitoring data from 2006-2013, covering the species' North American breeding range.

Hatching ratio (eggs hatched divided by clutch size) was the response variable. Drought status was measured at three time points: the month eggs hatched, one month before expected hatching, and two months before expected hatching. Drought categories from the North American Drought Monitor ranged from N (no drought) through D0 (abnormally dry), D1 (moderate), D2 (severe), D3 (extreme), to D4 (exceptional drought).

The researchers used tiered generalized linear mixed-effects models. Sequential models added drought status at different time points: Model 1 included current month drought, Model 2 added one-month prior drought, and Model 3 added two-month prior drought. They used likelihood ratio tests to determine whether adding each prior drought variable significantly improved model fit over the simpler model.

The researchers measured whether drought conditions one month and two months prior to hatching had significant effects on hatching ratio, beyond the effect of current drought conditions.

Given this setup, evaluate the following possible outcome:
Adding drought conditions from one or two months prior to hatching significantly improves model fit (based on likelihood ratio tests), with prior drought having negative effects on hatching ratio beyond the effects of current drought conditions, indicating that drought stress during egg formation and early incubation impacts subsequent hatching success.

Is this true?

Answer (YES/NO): YES